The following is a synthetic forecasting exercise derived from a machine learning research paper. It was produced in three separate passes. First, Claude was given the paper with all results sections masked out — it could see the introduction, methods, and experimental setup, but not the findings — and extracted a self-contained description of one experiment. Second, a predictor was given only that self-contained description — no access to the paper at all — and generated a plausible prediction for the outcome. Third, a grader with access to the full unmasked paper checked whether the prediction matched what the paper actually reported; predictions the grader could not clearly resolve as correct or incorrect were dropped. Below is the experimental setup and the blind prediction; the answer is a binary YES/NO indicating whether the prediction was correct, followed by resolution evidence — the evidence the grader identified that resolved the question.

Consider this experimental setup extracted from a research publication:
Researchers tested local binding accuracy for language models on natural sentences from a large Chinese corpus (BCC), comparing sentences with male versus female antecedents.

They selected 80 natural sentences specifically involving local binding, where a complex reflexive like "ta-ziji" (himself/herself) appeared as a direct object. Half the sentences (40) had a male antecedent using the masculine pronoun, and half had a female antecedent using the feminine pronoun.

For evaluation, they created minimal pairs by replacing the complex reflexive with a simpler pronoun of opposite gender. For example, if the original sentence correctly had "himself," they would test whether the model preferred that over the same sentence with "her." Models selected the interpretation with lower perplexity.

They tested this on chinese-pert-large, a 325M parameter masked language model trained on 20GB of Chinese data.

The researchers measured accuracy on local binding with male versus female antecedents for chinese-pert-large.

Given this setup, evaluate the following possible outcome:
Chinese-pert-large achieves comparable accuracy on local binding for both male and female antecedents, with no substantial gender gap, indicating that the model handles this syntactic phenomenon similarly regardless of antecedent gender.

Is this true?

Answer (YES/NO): NO